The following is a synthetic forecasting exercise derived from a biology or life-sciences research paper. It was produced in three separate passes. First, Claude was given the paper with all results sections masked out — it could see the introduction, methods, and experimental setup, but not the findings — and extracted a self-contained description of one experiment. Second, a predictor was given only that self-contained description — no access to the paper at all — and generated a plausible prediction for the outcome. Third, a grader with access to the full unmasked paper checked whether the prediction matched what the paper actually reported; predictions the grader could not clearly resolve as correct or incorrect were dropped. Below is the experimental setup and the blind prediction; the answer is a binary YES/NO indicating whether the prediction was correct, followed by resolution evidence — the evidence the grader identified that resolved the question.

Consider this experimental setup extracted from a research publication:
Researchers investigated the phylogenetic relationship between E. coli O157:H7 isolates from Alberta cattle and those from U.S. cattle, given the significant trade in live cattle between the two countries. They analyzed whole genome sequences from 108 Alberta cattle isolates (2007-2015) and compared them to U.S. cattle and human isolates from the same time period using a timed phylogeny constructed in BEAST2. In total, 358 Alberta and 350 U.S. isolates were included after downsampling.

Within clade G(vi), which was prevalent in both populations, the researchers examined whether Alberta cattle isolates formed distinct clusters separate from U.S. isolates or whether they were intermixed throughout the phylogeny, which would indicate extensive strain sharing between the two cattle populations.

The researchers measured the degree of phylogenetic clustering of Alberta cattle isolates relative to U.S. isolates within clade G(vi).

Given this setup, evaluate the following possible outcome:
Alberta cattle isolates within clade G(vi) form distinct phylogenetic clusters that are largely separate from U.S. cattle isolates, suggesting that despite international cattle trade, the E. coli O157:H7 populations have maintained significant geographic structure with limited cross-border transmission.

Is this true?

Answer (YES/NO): YES